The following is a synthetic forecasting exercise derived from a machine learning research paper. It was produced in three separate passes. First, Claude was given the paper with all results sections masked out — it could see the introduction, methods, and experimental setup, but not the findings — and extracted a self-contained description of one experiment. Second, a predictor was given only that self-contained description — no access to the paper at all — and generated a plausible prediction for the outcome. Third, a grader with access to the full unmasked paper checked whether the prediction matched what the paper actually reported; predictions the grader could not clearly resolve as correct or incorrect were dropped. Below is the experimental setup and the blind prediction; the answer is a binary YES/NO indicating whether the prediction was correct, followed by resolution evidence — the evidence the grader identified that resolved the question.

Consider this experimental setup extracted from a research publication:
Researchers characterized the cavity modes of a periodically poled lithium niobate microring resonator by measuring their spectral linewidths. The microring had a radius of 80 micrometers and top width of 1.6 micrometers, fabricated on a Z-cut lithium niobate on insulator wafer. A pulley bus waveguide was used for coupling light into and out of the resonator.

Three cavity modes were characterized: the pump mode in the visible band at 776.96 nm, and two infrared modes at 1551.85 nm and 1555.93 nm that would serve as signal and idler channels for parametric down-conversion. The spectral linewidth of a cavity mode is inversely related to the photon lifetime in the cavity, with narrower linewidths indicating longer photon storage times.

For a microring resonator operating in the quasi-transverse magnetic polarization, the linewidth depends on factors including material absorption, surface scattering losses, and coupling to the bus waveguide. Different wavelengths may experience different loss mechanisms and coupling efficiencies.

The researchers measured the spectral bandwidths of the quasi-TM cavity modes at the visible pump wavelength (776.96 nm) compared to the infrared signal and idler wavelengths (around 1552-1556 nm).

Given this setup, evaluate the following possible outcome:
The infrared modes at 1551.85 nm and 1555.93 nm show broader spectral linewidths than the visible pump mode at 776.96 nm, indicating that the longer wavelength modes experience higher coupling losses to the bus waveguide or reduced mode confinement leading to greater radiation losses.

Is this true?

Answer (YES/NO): YES